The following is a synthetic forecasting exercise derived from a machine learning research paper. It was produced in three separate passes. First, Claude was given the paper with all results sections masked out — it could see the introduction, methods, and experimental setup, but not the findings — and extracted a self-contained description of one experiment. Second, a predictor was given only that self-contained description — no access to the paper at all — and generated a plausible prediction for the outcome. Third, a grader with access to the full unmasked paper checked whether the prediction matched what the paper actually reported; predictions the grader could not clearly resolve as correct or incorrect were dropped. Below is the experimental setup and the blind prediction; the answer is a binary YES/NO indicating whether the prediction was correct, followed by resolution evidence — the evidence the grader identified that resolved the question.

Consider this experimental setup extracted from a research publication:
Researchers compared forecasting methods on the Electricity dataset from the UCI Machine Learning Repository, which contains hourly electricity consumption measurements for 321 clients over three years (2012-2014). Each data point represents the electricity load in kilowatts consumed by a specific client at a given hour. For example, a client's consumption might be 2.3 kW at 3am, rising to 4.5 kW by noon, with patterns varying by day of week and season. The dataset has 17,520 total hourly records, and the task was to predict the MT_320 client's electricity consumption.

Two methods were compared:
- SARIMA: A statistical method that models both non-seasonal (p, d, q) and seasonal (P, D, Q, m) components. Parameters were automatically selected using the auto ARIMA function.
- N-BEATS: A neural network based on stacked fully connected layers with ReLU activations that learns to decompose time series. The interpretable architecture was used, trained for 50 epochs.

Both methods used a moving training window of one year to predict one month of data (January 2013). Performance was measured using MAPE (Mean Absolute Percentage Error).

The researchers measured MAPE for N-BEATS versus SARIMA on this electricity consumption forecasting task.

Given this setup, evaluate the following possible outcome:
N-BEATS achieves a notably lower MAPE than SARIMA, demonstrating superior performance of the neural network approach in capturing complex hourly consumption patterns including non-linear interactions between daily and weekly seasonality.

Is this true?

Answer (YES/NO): NO